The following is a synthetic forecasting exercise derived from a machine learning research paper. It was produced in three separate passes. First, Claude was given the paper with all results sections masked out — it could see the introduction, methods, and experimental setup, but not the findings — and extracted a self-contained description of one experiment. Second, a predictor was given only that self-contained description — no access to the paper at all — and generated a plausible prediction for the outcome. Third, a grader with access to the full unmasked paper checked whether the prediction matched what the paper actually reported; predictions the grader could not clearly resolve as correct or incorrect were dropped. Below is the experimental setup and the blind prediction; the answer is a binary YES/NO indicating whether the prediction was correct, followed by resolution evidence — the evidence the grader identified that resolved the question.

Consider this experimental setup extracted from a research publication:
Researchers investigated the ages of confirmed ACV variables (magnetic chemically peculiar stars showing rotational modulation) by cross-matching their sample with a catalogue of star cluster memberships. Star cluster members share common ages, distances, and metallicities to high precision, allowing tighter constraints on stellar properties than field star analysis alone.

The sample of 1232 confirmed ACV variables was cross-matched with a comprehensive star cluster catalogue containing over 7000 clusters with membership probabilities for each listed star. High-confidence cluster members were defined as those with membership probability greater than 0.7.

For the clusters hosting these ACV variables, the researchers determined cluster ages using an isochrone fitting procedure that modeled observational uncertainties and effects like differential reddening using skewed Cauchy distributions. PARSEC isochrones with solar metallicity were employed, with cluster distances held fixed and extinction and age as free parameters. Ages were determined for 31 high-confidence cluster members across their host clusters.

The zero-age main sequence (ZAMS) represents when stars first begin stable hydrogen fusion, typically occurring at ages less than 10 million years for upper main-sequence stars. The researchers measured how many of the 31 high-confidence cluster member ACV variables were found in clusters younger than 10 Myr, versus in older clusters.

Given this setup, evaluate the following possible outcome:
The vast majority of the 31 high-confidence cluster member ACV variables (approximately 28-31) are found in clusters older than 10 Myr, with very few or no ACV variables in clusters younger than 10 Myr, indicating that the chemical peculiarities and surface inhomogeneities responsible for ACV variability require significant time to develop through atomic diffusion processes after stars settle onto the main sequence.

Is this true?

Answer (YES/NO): YES